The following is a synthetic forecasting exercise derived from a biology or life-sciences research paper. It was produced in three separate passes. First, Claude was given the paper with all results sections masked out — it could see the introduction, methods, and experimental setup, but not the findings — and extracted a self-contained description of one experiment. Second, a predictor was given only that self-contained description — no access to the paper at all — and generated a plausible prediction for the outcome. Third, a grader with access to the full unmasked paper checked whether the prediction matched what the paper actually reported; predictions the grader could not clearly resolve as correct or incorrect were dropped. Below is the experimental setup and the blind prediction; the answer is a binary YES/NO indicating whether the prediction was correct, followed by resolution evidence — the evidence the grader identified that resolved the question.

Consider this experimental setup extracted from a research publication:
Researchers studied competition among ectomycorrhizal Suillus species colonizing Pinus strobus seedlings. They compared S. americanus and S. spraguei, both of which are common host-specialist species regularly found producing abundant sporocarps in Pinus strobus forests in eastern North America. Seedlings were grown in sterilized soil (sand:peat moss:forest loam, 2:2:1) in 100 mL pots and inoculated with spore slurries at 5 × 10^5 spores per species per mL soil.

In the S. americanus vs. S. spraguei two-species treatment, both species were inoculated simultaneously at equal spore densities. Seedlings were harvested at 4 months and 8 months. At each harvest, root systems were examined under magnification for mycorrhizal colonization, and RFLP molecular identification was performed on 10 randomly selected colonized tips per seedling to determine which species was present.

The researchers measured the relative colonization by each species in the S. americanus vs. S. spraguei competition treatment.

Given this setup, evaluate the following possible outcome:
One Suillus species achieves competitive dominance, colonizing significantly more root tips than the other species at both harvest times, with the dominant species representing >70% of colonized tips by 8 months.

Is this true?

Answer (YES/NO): YES